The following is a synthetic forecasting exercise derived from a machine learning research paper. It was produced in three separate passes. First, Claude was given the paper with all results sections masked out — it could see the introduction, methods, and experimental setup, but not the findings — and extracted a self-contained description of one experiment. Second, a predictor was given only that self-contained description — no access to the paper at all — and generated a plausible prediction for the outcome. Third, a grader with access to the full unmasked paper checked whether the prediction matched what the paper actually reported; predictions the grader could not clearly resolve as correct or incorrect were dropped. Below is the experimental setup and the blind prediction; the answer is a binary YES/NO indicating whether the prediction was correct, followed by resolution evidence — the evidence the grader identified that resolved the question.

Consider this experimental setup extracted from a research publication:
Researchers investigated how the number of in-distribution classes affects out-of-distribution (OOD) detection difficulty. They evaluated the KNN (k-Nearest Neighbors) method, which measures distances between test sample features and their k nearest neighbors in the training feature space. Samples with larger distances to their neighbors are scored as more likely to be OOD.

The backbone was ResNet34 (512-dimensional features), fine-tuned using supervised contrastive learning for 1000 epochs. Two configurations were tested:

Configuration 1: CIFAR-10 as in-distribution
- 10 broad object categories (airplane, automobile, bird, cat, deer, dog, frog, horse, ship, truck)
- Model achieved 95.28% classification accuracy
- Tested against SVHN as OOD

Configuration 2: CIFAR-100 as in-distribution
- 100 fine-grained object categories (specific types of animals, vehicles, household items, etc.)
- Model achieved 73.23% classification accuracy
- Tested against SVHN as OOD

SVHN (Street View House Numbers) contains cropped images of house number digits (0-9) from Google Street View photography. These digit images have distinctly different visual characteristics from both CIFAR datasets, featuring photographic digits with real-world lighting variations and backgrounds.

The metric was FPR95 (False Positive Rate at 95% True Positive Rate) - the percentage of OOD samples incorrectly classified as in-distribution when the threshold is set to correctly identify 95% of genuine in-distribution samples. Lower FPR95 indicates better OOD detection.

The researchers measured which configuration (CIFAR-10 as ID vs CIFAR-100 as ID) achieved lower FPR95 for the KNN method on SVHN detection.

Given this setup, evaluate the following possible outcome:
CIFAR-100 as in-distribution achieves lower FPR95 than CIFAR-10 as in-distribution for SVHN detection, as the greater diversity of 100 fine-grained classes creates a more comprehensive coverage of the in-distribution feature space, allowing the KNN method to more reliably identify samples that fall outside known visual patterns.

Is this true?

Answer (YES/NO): NO